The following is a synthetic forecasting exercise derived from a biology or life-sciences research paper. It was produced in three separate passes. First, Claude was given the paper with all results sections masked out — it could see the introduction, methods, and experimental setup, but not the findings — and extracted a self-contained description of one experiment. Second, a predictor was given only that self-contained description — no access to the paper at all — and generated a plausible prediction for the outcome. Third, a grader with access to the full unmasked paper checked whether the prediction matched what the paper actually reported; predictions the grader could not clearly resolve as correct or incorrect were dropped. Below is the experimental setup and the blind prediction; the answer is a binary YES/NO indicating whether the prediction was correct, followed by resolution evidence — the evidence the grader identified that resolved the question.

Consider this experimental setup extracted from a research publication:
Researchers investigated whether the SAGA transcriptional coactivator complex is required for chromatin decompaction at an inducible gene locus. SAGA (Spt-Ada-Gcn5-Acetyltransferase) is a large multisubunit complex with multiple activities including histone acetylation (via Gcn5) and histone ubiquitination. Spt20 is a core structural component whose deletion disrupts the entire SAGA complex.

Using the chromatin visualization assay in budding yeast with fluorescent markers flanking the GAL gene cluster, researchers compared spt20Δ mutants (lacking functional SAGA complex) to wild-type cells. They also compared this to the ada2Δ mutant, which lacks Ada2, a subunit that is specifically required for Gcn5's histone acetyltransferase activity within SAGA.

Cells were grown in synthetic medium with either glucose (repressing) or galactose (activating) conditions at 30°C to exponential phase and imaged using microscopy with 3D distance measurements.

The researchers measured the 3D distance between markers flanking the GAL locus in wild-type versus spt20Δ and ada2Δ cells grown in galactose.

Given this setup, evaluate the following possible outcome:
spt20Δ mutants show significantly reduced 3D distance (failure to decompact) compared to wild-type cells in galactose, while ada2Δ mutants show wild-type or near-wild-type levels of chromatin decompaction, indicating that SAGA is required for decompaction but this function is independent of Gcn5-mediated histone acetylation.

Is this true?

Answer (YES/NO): YES